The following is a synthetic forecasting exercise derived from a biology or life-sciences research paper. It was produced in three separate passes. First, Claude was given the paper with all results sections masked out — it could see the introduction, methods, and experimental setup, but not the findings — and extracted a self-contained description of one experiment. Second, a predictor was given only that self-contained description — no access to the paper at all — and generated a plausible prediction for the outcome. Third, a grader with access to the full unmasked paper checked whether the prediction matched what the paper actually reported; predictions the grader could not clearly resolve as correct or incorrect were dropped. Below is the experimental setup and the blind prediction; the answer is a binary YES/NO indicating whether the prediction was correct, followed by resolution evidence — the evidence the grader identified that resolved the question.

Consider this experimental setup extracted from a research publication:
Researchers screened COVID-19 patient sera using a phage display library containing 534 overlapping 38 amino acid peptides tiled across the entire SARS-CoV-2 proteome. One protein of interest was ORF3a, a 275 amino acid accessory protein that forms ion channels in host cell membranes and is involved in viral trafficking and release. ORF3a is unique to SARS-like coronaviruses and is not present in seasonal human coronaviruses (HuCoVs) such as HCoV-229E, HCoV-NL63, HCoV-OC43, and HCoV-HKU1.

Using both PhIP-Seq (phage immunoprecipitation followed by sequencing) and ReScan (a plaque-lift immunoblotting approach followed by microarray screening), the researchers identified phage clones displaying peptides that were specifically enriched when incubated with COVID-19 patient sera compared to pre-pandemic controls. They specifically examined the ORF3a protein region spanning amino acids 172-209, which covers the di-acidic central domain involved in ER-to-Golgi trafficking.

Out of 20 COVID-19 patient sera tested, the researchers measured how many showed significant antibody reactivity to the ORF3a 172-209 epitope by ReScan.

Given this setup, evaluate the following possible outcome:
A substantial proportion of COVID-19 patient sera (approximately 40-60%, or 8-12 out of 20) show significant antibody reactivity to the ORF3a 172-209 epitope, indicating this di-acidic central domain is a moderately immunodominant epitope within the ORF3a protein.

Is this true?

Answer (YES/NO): NO